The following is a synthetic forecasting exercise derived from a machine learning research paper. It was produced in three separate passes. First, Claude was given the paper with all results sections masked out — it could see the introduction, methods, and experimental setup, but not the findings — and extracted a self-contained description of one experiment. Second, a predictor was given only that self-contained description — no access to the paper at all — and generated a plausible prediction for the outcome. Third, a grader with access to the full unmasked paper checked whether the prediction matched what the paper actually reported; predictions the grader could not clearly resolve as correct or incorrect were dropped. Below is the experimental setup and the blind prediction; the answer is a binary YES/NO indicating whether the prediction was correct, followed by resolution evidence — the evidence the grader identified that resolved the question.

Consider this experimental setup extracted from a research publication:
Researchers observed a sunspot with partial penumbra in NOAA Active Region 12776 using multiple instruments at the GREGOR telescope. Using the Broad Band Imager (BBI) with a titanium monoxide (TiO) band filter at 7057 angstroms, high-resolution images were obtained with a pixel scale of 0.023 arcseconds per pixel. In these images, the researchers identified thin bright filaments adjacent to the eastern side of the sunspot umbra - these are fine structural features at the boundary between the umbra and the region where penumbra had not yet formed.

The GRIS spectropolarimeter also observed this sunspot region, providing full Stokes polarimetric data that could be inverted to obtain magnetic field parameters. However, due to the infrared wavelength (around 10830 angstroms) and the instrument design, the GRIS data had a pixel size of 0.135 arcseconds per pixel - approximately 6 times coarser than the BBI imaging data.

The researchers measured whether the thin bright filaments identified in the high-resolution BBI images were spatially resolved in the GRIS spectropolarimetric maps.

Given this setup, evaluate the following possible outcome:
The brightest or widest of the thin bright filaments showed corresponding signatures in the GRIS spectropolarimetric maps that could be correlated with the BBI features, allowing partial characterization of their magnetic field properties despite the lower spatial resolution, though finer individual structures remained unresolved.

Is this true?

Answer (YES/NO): NO